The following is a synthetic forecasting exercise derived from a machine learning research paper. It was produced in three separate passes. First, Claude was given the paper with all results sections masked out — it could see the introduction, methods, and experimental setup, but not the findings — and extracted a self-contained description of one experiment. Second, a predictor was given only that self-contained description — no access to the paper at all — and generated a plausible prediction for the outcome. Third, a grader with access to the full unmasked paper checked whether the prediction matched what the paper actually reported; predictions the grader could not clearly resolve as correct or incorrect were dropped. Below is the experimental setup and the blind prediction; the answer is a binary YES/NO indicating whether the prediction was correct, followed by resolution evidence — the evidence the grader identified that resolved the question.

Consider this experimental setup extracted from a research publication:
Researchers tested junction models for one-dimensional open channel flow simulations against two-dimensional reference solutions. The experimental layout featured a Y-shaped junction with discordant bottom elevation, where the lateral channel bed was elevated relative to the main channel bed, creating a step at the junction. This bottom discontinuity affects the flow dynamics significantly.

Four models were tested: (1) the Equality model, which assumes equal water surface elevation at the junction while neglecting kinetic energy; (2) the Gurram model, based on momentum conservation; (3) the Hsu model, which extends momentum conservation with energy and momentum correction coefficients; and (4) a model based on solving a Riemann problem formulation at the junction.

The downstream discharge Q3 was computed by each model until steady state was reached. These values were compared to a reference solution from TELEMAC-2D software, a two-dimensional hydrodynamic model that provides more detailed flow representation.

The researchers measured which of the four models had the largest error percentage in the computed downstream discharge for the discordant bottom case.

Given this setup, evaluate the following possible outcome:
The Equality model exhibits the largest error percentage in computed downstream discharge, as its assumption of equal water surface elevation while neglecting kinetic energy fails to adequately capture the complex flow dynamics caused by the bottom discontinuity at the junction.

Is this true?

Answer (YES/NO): NO